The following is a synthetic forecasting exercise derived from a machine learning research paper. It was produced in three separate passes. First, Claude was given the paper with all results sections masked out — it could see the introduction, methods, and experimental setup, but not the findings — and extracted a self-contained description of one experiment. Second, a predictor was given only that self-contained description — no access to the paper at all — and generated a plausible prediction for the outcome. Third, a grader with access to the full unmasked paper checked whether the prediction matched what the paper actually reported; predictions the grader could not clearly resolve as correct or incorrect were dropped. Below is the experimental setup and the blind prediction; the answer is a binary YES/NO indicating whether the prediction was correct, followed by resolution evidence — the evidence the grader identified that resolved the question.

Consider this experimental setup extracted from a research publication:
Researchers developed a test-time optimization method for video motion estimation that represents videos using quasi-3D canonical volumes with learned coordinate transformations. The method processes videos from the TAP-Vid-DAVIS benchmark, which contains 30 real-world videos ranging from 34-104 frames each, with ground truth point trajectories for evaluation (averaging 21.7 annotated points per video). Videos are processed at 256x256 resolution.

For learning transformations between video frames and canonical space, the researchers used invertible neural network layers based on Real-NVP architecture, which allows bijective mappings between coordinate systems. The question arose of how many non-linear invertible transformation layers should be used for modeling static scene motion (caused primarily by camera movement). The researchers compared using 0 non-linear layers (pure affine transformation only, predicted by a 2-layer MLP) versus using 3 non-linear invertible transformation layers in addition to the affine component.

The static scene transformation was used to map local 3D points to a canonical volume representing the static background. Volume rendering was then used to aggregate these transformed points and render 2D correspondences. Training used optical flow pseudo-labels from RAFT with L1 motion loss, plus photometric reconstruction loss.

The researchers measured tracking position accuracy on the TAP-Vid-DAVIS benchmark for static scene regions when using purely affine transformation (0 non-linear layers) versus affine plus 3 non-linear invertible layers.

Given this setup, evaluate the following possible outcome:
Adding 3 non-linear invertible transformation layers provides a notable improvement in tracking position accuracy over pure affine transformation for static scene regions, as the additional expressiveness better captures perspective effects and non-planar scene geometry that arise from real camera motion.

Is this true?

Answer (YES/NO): YES